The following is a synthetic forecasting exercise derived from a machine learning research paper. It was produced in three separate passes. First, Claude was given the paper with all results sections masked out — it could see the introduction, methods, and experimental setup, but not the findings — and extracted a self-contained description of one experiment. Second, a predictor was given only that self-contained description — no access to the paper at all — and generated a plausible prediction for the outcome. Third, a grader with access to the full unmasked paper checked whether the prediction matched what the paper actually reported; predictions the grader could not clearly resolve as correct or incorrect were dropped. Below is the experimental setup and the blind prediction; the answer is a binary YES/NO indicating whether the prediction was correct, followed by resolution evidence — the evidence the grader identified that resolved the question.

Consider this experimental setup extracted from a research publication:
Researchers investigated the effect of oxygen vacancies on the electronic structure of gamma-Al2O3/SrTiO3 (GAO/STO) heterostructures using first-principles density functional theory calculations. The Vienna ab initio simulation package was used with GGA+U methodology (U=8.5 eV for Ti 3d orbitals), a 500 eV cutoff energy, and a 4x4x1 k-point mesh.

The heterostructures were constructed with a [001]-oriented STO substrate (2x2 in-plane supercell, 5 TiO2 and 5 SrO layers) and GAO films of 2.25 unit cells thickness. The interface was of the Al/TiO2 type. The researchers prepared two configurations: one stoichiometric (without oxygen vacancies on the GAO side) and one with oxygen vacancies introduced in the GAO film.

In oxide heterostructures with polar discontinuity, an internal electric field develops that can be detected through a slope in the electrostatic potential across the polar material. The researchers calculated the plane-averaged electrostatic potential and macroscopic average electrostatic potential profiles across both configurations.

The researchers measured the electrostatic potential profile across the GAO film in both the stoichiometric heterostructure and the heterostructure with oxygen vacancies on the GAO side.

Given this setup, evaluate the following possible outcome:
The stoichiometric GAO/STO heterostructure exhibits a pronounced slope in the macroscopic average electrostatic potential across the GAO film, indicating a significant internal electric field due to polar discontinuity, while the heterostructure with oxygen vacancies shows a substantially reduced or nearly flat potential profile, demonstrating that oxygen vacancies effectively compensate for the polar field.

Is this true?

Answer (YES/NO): YES